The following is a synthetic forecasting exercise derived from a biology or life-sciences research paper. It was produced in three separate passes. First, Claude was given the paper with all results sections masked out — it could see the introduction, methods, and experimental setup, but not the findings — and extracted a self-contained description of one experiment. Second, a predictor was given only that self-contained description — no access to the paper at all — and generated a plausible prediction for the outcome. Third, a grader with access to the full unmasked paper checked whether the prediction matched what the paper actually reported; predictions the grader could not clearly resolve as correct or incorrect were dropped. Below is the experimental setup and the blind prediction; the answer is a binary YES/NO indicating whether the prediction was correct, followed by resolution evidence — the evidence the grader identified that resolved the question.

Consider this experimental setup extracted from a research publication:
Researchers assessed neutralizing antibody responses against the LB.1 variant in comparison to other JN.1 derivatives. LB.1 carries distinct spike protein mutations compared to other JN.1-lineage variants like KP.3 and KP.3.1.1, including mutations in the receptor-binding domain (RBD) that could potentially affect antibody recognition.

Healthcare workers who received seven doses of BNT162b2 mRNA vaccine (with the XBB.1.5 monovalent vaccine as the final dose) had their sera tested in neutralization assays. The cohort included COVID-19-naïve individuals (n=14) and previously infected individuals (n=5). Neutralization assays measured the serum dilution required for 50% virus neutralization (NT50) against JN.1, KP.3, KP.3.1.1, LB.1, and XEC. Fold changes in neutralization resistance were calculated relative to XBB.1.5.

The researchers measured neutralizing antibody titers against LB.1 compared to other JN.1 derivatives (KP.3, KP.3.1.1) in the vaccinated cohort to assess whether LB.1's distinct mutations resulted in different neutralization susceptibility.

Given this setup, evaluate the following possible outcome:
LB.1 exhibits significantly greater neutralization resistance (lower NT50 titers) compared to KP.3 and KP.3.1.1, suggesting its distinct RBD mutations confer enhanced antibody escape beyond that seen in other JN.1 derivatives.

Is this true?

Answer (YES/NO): NO